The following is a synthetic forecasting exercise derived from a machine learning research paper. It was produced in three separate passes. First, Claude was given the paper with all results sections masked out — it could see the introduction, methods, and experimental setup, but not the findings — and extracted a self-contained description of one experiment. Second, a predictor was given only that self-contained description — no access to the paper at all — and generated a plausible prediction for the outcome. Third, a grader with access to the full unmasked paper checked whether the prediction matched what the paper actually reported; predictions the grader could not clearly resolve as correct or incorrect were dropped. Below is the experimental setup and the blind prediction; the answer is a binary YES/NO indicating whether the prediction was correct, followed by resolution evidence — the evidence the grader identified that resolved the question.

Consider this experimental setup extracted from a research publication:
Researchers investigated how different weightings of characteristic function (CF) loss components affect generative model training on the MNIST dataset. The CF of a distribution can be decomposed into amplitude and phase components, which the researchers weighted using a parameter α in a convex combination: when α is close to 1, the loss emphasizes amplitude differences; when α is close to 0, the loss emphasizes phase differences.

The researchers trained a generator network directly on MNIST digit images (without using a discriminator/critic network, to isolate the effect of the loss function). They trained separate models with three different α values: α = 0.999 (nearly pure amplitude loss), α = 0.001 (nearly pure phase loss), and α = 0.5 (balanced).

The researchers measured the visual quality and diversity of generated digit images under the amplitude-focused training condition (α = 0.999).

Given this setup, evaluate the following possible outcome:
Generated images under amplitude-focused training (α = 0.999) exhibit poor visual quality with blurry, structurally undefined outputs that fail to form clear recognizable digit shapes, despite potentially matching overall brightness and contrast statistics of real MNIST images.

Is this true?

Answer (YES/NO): NO